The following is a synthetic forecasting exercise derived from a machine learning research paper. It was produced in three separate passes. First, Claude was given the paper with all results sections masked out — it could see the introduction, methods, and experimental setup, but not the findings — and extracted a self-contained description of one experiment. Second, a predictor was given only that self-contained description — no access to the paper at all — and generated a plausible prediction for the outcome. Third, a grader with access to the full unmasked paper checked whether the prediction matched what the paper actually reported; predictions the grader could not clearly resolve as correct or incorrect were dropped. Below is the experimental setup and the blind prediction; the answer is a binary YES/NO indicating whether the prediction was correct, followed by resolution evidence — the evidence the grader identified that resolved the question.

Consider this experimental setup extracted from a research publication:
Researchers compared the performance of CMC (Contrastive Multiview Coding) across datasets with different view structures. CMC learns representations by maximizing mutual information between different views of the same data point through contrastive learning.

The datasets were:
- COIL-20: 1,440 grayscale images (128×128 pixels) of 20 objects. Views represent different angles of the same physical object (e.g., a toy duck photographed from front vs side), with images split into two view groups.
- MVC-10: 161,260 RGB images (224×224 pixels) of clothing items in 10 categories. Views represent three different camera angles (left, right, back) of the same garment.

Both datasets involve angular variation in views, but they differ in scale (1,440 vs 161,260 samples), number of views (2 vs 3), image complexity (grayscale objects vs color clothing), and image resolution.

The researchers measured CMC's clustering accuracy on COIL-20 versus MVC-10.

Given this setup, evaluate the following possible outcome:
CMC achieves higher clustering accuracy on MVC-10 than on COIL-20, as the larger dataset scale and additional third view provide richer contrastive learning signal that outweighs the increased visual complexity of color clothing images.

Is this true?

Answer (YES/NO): NO